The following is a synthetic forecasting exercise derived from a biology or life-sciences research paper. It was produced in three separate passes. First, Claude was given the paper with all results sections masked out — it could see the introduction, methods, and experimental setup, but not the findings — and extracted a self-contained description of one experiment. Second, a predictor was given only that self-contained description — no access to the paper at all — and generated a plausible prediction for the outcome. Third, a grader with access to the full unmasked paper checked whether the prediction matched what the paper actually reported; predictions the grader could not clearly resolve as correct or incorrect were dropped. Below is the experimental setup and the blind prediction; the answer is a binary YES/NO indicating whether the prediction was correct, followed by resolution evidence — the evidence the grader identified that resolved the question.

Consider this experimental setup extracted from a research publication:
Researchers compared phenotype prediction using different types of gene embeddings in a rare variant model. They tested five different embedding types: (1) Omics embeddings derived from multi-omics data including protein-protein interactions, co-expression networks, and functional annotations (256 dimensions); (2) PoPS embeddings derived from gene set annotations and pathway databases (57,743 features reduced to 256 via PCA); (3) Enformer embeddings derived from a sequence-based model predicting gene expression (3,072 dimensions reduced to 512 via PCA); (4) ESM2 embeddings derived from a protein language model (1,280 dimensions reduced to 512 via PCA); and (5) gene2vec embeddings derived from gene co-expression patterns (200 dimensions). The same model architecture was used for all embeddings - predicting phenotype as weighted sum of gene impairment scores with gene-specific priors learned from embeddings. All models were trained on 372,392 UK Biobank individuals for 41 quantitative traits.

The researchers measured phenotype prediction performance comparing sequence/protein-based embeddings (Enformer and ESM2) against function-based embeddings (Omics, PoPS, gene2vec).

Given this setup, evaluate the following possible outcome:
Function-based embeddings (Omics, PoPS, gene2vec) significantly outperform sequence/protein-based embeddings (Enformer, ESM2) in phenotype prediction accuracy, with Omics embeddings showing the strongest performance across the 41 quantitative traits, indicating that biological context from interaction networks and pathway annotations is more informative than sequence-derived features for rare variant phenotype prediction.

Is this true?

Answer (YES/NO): NO